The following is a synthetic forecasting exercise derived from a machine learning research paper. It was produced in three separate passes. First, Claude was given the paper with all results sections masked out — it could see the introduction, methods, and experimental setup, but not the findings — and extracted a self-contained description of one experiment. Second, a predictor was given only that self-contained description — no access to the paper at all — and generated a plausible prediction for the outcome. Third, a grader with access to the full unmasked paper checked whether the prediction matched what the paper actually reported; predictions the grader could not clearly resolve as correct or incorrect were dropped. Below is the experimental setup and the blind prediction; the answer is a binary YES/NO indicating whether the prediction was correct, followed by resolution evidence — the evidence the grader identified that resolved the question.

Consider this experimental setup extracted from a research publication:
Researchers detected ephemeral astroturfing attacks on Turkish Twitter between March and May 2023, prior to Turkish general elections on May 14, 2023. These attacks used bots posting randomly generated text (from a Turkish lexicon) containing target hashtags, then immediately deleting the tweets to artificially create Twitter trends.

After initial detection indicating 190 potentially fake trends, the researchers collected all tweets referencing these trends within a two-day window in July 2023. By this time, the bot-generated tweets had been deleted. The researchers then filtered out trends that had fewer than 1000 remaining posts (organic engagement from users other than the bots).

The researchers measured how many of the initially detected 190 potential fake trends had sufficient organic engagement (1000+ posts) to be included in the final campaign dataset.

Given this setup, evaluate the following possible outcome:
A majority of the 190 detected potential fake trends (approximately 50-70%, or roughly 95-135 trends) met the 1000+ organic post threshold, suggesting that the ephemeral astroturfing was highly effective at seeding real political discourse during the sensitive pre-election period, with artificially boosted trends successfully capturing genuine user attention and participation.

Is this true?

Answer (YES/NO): NO